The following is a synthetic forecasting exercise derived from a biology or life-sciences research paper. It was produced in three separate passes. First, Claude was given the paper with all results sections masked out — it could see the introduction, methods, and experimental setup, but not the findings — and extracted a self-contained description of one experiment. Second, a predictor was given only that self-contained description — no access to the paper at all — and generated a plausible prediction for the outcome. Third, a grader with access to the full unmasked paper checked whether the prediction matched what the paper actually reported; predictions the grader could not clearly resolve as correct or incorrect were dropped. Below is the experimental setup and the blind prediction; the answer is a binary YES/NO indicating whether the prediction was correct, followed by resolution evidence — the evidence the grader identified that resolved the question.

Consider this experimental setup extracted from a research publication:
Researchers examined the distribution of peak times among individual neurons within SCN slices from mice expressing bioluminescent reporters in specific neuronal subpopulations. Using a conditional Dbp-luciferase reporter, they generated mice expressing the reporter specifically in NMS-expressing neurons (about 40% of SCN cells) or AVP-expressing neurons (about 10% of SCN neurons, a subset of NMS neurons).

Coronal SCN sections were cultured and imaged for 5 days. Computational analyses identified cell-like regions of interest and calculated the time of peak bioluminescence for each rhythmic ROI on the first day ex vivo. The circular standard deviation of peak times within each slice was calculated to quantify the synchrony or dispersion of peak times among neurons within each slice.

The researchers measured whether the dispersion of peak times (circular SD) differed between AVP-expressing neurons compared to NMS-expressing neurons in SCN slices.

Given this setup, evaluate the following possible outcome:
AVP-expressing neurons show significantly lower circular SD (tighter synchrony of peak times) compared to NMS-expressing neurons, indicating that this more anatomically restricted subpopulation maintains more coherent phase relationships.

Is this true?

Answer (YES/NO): NO